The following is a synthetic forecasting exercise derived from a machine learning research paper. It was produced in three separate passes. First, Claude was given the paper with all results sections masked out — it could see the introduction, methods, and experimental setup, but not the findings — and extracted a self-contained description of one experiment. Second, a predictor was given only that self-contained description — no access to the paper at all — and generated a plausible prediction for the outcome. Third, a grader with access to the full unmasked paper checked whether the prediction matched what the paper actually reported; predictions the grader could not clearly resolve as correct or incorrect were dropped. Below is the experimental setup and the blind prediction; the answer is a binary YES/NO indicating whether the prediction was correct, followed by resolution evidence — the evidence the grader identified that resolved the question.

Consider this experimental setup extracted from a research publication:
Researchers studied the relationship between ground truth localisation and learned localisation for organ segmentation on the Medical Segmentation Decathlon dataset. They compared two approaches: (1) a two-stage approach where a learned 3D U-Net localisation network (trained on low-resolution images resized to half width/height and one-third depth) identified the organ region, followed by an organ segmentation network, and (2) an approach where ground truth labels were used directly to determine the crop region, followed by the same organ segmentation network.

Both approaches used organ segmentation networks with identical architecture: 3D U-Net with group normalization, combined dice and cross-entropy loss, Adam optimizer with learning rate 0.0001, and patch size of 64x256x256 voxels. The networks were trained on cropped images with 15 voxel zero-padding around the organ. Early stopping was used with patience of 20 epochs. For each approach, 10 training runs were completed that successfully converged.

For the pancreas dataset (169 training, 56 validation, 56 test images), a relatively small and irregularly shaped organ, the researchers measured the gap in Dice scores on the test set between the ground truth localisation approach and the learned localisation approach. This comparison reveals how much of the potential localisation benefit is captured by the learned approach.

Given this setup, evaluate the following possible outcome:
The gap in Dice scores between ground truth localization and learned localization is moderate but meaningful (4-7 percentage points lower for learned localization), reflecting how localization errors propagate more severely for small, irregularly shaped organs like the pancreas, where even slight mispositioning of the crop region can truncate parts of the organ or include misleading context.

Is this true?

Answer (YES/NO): NO